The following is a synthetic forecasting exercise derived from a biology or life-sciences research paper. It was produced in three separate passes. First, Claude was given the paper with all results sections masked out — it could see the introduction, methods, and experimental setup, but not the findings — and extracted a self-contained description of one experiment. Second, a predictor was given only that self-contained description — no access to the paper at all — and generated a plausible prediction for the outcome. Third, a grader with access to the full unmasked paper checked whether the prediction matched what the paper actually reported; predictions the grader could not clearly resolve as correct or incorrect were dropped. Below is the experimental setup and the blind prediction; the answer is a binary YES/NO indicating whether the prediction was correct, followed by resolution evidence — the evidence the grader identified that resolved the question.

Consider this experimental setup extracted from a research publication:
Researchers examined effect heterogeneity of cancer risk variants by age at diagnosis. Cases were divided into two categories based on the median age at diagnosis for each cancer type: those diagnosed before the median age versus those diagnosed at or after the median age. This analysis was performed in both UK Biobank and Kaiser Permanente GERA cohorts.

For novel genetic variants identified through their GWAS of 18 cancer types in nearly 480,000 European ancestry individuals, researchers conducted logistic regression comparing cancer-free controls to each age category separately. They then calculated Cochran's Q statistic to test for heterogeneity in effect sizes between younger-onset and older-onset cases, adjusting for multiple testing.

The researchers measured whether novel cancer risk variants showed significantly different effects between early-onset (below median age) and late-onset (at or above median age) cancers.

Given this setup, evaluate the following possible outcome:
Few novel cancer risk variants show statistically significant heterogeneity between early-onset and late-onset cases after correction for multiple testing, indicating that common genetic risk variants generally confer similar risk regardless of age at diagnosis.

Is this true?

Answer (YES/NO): YES